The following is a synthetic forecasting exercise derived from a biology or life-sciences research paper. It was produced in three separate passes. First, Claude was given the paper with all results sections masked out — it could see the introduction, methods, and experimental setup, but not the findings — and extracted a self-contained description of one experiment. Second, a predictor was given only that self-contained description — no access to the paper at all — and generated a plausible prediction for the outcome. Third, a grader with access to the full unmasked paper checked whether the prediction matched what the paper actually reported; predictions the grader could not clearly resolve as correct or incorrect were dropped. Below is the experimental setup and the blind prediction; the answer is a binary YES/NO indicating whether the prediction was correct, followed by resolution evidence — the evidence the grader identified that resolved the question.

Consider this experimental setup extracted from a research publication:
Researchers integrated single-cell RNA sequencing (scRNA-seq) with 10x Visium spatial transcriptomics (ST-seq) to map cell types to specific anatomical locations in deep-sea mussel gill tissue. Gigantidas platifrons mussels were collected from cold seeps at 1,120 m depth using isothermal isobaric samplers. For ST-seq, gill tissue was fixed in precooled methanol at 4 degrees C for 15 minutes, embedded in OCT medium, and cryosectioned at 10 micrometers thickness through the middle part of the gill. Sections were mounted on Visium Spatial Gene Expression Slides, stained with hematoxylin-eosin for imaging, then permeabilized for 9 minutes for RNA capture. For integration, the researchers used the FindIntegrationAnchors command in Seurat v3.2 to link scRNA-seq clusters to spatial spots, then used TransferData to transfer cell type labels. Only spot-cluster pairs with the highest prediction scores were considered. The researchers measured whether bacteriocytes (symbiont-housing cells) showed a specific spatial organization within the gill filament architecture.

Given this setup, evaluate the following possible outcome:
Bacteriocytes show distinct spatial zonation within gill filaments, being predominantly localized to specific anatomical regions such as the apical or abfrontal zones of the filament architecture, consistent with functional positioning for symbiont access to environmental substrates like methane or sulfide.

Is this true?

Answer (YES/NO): YES